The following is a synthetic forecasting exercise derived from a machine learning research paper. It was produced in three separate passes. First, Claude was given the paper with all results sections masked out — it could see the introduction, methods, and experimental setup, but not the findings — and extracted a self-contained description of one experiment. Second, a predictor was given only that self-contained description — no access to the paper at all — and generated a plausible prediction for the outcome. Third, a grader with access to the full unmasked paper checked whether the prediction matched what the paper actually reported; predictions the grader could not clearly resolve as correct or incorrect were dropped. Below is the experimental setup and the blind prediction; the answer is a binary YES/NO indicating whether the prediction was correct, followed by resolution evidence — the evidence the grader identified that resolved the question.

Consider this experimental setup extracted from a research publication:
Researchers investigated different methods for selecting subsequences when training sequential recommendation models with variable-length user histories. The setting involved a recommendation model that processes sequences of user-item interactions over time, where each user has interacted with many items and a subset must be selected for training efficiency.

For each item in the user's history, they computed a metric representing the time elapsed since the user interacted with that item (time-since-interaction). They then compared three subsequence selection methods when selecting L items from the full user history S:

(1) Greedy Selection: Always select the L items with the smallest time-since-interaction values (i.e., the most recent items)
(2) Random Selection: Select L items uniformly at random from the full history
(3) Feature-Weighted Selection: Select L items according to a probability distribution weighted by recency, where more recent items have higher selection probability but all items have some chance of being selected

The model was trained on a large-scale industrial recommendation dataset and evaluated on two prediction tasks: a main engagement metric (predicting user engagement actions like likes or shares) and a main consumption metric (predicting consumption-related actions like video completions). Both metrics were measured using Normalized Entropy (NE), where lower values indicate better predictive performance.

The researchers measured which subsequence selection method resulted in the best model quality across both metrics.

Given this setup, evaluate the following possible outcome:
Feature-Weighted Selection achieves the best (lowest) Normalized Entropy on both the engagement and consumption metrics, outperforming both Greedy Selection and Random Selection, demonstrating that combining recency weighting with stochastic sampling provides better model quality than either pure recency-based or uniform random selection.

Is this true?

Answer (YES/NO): YES